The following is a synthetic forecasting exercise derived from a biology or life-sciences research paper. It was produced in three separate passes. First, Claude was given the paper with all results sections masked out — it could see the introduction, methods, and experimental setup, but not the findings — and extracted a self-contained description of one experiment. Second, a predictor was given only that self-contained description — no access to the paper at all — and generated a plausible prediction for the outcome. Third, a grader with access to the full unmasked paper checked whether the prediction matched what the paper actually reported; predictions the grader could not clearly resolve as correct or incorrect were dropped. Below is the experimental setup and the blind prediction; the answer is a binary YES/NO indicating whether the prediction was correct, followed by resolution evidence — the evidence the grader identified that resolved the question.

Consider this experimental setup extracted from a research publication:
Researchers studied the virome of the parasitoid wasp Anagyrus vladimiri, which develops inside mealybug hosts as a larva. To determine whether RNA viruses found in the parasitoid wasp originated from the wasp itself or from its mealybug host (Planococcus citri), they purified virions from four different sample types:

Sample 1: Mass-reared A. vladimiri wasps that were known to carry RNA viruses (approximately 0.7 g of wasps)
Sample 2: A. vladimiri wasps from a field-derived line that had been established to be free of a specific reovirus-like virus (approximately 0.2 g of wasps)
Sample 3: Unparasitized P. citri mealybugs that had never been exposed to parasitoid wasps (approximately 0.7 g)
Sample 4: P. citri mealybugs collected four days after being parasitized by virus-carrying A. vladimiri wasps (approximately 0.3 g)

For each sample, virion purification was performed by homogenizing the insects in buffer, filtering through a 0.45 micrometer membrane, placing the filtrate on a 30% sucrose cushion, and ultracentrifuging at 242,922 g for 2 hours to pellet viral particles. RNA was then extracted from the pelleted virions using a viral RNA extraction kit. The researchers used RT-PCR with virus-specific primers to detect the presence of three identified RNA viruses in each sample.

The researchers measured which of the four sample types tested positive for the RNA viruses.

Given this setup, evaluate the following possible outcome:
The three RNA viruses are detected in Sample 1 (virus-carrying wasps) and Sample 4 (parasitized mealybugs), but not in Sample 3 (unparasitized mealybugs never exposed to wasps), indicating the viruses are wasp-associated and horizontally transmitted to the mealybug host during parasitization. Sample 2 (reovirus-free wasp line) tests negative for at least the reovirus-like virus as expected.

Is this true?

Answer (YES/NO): NO